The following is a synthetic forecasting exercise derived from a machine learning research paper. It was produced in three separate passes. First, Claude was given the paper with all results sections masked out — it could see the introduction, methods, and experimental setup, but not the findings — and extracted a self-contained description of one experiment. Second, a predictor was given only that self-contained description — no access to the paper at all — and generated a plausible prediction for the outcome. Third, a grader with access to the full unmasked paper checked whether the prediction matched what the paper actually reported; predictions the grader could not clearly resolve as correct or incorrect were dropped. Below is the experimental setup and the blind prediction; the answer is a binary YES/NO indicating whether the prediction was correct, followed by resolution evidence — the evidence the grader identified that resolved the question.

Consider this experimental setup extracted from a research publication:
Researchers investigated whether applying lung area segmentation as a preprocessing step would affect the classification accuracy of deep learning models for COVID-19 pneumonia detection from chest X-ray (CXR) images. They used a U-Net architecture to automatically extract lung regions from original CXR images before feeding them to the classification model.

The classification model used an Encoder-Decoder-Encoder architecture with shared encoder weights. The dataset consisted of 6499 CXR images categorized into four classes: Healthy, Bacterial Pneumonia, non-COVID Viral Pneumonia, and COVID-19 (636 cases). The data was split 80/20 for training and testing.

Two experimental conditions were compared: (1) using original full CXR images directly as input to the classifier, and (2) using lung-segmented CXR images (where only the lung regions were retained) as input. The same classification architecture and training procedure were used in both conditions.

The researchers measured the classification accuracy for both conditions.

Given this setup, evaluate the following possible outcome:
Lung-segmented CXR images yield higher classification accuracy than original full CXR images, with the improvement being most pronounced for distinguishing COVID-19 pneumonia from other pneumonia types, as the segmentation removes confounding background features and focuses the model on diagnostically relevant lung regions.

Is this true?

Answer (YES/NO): NO